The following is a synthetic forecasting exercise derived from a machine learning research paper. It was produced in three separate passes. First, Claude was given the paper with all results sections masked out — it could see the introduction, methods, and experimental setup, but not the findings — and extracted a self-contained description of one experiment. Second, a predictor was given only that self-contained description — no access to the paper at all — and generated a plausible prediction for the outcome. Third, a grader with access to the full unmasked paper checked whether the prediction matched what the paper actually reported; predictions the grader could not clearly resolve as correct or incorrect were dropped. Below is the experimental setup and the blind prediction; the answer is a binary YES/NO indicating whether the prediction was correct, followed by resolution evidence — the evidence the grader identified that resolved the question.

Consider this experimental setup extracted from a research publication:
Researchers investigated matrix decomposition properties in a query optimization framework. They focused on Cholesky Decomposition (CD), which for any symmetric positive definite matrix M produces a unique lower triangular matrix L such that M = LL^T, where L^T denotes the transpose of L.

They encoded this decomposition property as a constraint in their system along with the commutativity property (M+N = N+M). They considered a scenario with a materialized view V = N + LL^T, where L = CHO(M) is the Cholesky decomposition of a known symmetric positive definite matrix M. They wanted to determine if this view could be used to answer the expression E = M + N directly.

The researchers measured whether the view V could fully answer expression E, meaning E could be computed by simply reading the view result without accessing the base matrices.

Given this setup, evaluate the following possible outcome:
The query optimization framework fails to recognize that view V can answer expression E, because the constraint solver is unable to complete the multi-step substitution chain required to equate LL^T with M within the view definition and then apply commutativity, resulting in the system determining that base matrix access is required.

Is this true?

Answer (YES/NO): NO